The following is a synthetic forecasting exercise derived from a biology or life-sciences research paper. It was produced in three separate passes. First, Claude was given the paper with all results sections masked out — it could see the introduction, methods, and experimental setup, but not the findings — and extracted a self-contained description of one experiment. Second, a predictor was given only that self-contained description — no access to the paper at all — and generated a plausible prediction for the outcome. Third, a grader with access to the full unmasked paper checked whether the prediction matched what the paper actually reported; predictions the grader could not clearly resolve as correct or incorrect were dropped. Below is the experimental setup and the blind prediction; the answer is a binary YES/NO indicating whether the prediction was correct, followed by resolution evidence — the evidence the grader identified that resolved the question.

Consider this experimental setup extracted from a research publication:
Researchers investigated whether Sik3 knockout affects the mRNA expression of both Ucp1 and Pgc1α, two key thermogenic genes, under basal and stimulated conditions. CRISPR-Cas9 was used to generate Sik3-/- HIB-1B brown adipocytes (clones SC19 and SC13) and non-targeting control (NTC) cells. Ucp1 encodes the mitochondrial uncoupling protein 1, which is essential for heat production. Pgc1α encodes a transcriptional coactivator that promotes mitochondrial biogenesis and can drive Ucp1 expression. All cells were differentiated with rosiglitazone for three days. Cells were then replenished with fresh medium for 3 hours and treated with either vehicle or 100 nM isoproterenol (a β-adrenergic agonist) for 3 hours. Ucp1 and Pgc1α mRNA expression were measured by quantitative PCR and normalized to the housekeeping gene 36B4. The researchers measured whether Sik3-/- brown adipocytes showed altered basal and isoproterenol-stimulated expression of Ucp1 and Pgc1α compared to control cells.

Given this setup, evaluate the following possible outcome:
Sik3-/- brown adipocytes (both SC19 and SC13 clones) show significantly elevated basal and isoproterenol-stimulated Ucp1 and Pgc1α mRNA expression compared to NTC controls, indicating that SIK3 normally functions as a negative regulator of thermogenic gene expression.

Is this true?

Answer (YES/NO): YES